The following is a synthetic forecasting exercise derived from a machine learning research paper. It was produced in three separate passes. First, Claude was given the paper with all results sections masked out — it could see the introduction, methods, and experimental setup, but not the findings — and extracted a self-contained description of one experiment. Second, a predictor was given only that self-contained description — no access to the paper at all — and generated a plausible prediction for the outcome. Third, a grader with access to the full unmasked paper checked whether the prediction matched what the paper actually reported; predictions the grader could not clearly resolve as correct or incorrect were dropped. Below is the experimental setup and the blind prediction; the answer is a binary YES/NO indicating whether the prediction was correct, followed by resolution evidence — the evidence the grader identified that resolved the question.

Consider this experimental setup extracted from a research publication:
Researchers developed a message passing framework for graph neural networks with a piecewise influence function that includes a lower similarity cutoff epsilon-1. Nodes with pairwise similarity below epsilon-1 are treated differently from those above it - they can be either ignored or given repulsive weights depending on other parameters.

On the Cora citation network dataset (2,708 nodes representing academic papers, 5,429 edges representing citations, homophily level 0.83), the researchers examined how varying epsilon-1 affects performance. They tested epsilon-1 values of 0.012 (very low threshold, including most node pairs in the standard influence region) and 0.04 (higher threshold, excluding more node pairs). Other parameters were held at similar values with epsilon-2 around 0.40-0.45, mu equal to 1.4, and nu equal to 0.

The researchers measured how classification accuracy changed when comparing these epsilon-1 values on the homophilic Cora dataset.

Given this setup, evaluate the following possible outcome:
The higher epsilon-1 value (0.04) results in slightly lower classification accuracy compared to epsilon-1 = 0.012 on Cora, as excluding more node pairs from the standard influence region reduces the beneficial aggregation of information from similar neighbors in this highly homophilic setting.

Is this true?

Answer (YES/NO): NO